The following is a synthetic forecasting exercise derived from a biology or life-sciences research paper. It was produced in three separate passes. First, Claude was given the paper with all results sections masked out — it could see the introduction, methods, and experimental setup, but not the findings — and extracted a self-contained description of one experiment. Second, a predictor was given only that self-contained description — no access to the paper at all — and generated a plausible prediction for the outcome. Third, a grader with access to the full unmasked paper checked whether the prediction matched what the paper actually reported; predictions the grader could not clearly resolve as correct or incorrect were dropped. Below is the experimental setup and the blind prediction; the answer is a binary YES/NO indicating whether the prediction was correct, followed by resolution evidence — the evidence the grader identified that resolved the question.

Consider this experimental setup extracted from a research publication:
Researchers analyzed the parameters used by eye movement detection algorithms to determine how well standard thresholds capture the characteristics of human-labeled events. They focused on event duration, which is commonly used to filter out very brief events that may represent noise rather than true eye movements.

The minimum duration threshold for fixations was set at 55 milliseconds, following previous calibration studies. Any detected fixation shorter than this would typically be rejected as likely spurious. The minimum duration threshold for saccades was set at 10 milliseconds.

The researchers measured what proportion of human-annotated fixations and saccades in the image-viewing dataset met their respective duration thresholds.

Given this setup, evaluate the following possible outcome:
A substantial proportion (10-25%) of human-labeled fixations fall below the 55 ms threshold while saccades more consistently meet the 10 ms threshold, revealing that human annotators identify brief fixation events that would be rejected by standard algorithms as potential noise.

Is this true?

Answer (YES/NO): NO